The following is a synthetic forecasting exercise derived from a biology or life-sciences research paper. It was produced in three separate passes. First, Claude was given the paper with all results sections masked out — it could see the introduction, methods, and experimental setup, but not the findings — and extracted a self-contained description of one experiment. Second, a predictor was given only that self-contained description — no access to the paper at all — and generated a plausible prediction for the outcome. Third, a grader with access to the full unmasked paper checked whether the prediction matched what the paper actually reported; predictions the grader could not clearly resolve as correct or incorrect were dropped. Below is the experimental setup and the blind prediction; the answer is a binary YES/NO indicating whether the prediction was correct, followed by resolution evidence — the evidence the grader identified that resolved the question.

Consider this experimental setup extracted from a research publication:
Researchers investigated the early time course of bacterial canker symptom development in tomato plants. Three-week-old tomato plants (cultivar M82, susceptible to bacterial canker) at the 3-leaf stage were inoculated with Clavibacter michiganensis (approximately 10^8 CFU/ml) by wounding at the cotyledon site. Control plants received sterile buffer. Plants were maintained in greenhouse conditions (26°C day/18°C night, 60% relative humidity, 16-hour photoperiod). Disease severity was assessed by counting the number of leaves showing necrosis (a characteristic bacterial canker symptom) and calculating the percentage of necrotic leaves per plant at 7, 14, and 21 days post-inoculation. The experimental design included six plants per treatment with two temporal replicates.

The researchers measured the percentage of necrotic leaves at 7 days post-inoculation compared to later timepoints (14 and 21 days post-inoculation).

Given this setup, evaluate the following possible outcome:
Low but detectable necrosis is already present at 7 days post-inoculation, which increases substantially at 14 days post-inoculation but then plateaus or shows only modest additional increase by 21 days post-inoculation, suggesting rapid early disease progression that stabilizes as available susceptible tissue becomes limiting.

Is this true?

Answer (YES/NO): NO